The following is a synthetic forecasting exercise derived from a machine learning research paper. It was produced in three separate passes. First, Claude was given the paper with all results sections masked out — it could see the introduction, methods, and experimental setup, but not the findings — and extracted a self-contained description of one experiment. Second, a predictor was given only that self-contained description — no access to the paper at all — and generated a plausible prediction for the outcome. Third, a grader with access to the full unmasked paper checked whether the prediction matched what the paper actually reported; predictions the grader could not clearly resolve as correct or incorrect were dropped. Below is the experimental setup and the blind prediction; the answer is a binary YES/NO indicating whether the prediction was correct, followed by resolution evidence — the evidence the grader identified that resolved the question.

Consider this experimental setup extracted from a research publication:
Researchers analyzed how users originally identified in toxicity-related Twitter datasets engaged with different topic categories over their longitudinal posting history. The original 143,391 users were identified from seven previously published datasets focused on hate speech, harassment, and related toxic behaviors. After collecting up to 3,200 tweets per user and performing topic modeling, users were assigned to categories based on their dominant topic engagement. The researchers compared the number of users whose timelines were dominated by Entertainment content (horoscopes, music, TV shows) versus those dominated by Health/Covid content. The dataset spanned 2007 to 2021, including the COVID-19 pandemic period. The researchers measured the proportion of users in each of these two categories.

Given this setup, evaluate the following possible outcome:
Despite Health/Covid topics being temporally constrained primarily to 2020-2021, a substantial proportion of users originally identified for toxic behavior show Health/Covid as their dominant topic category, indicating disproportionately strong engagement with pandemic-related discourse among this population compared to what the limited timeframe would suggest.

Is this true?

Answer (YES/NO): NO